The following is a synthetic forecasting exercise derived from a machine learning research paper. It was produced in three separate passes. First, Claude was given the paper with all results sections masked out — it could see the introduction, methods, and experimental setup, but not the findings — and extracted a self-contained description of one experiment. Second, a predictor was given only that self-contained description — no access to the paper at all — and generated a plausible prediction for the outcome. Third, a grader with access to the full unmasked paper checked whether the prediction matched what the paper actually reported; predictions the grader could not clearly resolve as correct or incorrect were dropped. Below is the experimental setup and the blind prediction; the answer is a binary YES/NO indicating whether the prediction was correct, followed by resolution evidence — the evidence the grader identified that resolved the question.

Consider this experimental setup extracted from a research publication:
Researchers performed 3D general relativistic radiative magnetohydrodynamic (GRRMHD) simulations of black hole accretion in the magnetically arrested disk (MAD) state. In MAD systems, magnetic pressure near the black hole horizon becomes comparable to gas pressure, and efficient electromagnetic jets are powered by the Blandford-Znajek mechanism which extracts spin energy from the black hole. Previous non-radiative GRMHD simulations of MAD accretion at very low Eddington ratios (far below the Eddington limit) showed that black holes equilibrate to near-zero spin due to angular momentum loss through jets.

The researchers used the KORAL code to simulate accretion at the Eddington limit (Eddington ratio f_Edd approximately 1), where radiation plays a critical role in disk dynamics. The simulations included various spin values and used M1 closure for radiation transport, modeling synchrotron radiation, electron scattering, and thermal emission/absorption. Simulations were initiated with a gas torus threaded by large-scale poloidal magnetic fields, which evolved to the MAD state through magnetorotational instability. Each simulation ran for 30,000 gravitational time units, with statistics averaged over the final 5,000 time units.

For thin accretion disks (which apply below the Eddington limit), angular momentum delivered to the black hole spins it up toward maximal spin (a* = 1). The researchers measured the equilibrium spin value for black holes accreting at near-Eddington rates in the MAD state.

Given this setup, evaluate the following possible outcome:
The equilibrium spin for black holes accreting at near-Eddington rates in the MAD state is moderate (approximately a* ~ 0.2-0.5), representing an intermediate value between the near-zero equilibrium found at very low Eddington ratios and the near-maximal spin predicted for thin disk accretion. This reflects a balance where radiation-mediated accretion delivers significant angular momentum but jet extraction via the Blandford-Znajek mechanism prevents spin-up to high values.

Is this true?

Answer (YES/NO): NO